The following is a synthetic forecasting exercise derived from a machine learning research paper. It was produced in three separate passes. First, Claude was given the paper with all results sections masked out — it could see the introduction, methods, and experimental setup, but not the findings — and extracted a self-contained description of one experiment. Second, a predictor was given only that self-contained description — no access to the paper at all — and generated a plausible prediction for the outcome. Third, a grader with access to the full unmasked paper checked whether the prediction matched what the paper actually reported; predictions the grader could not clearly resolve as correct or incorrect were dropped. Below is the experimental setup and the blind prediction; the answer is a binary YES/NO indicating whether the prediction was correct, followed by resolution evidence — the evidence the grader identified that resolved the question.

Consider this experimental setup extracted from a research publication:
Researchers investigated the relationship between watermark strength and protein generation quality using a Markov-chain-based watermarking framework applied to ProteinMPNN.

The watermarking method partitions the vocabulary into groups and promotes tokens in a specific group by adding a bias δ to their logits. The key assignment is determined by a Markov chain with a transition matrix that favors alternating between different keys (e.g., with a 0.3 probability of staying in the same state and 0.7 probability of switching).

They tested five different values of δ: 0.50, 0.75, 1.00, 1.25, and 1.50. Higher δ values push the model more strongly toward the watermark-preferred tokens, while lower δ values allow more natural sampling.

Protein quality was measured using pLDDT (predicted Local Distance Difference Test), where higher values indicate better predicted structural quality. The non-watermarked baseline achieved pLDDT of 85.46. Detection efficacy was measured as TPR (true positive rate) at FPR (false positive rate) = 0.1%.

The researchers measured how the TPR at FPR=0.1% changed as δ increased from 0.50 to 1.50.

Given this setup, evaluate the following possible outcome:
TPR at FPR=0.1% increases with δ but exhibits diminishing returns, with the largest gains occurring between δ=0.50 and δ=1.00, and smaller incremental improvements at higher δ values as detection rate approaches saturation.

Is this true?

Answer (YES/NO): NO